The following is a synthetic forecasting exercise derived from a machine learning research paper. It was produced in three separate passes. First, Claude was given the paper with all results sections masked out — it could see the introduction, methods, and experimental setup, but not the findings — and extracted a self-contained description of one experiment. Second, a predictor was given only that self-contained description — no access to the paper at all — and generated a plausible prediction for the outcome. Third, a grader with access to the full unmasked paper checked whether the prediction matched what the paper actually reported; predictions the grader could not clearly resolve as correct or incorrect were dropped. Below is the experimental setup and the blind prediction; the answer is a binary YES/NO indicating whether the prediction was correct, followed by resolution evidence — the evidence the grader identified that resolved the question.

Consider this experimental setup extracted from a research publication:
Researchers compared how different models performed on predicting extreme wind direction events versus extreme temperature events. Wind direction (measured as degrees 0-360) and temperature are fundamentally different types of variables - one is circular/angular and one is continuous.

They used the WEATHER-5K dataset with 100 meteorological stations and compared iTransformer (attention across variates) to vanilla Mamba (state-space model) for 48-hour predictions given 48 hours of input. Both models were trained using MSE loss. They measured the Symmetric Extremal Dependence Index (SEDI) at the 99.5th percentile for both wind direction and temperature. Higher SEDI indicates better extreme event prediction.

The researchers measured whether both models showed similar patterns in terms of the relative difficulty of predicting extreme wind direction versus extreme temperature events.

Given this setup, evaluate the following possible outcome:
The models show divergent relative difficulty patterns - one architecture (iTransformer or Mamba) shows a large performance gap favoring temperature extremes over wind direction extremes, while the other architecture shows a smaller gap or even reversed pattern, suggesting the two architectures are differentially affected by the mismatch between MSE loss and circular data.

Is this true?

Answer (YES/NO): NO